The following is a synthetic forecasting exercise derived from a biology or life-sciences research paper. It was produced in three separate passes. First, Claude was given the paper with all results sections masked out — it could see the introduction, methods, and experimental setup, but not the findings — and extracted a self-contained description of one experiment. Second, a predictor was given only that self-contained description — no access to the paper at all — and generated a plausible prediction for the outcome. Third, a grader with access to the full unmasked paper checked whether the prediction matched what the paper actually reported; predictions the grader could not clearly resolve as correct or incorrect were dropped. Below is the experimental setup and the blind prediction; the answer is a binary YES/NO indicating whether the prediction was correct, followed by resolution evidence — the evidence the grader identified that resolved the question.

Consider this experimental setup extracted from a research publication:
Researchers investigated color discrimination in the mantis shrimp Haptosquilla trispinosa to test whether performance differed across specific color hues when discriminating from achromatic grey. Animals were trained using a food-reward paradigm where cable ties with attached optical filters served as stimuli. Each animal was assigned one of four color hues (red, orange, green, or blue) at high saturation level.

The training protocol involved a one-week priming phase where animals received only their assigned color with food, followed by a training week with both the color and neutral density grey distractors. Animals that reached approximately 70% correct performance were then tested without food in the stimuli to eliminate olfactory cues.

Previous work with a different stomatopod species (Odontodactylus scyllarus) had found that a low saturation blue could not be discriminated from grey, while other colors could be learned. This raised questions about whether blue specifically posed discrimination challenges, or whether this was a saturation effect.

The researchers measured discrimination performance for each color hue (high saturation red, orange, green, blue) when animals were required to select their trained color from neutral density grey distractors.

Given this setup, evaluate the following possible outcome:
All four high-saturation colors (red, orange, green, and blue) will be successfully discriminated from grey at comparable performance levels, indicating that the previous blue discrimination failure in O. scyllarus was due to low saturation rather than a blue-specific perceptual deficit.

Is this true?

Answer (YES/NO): NO